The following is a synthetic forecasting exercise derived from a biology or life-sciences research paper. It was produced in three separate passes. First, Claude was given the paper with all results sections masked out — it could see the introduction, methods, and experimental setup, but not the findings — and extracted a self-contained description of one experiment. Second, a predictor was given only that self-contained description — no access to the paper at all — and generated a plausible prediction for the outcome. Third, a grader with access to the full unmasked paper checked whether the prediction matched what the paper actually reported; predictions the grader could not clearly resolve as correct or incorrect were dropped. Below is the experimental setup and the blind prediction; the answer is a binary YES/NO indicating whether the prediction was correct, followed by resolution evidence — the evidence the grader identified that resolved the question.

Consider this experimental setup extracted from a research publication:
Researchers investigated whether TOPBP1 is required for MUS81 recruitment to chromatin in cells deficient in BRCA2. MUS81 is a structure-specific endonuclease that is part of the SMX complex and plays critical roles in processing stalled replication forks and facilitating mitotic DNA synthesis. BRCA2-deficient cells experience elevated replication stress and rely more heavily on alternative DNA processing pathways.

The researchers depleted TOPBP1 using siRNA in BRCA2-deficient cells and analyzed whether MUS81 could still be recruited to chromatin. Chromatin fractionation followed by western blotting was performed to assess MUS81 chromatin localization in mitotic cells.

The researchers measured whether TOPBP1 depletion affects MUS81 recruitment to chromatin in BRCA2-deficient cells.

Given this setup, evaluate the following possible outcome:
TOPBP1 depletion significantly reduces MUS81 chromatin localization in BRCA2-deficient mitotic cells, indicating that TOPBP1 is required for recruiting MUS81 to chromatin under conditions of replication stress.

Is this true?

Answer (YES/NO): YES